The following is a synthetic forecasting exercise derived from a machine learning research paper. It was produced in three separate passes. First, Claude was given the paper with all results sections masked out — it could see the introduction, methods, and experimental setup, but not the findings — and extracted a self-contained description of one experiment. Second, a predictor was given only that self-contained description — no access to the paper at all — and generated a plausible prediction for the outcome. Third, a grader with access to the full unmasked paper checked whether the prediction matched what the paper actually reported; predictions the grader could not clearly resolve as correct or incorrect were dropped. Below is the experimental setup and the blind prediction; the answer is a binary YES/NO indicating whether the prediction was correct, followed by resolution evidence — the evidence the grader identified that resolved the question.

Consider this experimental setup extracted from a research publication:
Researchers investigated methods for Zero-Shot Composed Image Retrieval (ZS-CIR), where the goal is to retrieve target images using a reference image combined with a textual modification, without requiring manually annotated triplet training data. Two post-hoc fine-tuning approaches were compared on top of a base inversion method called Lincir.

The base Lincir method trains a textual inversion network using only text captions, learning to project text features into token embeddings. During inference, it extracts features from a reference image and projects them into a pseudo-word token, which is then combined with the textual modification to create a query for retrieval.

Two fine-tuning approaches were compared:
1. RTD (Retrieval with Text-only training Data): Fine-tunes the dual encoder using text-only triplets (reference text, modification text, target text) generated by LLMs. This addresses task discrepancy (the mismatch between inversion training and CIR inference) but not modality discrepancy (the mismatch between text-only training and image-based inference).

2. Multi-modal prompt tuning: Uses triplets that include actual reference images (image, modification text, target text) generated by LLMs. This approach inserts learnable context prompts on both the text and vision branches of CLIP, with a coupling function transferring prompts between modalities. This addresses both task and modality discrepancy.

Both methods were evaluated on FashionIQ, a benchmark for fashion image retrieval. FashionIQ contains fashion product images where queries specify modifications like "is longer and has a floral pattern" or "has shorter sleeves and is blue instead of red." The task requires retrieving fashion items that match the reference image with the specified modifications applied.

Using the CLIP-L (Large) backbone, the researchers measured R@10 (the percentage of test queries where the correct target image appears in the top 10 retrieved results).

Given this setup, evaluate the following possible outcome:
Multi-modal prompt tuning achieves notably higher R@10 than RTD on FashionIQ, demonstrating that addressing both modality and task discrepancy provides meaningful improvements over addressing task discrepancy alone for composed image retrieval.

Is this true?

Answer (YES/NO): NO